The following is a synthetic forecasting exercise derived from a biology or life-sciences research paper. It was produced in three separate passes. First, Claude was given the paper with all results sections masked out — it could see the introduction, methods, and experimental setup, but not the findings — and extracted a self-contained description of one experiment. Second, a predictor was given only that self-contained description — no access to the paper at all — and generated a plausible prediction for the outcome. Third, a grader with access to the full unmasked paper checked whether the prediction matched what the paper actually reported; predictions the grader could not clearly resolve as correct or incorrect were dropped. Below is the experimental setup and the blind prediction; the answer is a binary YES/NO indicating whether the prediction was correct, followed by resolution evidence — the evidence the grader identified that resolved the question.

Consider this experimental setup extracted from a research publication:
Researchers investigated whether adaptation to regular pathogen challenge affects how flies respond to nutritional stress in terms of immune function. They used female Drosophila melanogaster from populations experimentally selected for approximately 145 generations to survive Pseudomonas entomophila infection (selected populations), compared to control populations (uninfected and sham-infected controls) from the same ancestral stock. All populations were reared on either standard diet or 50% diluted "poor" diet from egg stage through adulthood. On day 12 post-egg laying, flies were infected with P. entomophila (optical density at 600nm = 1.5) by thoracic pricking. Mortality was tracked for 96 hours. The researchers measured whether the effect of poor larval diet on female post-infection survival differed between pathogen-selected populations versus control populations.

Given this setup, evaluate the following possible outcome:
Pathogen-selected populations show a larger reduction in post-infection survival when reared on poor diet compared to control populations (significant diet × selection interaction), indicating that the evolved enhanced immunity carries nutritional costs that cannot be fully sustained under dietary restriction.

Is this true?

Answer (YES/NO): NO